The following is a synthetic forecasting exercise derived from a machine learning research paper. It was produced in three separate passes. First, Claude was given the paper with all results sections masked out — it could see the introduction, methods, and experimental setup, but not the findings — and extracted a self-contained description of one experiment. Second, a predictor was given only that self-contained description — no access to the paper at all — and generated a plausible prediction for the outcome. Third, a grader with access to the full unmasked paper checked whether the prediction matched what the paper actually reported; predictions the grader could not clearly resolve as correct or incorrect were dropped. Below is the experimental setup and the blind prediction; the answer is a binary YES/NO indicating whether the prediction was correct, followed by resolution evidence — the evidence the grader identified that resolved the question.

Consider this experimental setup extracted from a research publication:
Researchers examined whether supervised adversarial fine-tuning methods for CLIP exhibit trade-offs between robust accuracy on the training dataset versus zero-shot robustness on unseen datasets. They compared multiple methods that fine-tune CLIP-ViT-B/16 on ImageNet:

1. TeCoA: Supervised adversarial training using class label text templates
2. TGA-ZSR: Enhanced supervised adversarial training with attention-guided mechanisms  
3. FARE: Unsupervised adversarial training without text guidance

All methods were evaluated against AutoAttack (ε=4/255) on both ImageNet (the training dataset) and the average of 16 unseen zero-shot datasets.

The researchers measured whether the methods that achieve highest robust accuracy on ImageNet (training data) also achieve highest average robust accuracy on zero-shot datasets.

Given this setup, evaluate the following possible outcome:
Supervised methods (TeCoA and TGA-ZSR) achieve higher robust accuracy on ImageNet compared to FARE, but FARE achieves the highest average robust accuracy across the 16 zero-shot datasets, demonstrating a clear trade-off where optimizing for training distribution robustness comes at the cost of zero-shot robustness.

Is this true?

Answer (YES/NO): YES